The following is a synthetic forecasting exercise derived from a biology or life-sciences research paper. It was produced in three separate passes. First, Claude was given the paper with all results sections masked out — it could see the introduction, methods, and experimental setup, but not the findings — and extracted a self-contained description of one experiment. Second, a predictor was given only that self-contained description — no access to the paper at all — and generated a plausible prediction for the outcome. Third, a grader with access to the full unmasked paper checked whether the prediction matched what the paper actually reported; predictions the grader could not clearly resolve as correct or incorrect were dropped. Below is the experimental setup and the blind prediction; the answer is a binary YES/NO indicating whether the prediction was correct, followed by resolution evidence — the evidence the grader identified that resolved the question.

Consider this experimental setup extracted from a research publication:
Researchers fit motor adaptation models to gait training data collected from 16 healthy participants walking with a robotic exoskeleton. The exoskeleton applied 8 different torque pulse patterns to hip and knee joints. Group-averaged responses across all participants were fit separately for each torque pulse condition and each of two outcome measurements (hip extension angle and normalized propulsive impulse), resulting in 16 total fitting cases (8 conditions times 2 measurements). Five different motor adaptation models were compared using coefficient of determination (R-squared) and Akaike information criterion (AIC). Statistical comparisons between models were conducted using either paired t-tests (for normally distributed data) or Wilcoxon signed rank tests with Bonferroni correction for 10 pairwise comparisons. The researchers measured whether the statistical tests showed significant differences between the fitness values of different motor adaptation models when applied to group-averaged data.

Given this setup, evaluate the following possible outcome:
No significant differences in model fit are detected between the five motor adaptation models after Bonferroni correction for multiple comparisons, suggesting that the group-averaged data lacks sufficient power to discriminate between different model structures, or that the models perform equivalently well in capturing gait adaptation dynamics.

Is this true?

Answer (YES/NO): NO